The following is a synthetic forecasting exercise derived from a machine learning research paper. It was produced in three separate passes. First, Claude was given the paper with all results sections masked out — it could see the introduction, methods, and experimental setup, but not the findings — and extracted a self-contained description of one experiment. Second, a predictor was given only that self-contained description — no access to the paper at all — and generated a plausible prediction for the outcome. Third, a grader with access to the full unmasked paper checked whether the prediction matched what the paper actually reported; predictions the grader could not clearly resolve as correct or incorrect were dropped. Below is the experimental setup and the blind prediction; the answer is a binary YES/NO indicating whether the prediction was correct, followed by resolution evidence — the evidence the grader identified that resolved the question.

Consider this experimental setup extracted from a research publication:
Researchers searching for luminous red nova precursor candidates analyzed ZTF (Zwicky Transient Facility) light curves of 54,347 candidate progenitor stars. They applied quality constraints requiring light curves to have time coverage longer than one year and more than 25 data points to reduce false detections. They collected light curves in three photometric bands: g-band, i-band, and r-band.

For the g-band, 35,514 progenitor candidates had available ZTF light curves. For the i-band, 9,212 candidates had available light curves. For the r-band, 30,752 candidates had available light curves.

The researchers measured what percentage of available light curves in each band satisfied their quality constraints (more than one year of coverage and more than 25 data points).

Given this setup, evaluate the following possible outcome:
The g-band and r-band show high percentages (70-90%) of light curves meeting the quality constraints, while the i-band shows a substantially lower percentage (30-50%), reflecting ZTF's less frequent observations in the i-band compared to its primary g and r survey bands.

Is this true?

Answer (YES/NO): NO